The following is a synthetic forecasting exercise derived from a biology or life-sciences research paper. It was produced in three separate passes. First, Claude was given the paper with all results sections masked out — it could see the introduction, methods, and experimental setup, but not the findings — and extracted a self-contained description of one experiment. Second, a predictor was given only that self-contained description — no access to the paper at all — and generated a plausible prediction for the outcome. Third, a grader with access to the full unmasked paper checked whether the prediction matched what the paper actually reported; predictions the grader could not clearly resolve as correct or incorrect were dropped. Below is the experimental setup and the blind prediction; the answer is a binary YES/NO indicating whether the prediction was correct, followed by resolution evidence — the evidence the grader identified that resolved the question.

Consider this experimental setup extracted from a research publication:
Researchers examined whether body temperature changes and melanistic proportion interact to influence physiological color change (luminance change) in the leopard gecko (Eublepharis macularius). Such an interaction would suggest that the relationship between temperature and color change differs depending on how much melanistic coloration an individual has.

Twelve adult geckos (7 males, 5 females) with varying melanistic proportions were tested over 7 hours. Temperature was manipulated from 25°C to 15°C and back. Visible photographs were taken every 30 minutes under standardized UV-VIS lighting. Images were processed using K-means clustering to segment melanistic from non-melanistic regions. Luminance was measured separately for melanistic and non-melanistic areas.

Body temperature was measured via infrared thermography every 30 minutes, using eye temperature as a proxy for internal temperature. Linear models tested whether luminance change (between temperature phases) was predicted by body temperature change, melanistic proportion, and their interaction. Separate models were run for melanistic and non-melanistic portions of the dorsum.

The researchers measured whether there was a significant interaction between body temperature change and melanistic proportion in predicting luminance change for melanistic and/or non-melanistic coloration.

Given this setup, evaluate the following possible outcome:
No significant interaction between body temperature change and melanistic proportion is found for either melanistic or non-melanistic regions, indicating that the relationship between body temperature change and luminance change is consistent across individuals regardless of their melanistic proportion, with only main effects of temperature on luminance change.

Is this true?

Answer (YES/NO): NO